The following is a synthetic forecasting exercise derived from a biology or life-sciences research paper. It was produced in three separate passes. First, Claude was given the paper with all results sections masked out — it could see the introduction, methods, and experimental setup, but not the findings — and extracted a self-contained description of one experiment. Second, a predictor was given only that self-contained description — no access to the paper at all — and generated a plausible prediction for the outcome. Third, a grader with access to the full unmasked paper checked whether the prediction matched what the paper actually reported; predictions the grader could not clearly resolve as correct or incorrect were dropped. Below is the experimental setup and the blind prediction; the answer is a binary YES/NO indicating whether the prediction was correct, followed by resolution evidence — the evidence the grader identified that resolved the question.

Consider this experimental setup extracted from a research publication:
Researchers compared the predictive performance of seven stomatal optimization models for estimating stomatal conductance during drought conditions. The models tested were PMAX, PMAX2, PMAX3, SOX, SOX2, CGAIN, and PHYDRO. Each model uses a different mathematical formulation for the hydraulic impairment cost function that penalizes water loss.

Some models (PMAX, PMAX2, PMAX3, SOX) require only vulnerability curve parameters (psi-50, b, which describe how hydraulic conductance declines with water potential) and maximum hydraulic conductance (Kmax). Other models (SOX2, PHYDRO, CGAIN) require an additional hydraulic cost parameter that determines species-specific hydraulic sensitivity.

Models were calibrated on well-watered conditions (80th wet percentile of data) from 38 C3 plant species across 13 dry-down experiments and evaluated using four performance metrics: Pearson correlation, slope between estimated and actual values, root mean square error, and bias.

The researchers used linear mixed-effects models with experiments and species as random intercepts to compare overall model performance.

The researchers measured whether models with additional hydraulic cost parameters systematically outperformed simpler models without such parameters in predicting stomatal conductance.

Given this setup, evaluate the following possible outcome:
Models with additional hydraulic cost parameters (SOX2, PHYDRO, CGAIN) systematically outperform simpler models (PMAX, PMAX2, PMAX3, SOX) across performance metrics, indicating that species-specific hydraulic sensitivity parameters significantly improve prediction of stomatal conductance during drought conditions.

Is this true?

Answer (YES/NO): NO